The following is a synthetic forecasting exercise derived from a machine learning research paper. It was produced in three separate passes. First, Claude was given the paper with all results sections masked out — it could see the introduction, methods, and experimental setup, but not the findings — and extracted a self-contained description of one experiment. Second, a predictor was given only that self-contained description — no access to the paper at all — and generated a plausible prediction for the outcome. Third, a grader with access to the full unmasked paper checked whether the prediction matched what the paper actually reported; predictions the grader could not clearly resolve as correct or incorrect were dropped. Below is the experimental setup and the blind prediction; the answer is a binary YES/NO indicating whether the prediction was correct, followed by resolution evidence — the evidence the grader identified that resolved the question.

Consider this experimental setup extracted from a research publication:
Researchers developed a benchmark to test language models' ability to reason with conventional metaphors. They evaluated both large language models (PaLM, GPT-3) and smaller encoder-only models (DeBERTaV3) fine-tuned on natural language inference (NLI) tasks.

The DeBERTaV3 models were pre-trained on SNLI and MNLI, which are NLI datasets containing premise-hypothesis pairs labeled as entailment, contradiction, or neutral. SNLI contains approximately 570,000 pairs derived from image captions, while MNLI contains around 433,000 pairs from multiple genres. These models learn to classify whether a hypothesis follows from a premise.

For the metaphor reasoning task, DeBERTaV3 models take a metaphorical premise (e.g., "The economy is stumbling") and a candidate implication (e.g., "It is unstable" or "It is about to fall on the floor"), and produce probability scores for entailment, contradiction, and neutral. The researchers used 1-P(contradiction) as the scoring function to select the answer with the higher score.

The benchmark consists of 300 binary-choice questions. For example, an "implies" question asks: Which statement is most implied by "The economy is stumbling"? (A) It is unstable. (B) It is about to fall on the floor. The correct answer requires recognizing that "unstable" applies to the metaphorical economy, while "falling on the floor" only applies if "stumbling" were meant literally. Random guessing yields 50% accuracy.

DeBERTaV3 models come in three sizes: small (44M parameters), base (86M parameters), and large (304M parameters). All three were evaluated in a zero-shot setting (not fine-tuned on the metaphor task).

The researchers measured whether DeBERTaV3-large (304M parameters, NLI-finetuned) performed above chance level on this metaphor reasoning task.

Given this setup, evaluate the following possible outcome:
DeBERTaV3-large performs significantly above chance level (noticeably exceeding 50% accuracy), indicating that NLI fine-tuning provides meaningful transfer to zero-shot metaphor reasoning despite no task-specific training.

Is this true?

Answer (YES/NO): YES